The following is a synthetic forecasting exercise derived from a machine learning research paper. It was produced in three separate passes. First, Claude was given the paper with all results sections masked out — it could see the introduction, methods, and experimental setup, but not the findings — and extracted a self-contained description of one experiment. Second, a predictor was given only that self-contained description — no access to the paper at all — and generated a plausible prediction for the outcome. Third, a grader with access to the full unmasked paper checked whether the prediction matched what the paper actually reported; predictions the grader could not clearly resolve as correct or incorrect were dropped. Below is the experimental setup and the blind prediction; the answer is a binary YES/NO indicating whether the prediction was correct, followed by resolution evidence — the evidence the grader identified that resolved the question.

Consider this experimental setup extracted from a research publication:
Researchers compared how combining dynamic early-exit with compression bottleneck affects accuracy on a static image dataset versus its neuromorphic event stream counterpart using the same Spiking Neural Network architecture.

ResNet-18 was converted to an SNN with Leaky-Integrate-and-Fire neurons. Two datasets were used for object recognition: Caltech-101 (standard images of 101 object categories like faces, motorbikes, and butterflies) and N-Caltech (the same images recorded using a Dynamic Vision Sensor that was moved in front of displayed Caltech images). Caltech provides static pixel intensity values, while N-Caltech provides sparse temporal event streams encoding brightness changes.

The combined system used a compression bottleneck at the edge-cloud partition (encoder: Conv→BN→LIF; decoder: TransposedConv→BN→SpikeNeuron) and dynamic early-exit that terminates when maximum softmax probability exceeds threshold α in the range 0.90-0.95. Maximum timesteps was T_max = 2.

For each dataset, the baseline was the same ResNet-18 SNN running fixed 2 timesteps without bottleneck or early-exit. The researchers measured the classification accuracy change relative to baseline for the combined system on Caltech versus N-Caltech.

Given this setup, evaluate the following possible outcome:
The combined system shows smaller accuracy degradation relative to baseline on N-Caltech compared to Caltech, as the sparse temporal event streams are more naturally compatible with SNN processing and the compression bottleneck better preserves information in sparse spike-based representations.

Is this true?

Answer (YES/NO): NO